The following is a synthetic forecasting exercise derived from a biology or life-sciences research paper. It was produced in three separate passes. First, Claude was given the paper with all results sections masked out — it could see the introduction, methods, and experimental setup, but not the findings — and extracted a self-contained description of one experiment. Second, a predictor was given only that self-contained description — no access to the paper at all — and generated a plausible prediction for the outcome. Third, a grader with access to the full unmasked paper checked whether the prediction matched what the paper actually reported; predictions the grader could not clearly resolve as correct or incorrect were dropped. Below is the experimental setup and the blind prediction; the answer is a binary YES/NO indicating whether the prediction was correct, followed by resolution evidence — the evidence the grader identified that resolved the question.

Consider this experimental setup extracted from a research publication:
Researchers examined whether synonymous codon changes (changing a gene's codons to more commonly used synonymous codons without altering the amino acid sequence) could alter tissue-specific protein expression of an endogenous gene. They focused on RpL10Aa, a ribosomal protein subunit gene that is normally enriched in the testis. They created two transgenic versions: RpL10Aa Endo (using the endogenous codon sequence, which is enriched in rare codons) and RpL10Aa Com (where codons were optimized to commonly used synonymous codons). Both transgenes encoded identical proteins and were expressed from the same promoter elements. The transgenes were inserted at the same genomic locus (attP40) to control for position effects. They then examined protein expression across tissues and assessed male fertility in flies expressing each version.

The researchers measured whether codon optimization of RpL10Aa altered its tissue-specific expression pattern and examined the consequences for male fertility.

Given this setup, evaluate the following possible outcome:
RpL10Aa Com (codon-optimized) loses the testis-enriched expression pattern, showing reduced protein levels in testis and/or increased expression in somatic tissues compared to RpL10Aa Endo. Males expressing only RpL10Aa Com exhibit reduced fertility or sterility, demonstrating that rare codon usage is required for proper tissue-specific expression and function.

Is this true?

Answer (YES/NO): NO